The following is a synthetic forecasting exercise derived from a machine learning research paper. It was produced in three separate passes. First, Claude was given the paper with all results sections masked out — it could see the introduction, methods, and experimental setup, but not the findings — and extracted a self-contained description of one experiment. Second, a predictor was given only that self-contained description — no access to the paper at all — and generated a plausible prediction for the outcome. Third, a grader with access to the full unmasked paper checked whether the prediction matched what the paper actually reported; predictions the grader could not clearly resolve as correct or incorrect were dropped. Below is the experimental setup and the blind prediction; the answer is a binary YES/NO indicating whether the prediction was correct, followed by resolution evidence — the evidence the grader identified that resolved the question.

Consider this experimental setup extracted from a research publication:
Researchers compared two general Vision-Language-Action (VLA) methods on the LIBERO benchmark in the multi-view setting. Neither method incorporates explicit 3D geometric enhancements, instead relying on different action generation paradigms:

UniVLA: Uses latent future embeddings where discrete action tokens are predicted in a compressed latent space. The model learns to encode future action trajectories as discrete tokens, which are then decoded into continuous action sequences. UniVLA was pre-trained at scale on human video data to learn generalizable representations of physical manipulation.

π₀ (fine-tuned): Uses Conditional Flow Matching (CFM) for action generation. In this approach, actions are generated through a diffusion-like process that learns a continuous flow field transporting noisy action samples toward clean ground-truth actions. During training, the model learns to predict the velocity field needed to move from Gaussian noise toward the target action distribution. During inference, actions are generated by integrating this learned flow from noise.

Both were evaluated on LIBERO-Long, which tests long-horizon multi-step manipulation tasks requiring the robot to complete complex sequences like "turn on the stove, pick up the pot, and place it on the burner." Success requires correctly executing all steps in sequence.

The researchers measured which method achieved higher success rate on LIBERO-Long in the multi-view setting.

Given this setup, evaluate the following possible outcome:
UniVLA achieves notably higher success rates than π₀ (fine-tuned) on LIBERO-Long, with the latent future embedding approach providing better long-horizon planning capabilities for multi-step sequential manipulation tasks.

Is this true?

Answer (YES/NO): YES